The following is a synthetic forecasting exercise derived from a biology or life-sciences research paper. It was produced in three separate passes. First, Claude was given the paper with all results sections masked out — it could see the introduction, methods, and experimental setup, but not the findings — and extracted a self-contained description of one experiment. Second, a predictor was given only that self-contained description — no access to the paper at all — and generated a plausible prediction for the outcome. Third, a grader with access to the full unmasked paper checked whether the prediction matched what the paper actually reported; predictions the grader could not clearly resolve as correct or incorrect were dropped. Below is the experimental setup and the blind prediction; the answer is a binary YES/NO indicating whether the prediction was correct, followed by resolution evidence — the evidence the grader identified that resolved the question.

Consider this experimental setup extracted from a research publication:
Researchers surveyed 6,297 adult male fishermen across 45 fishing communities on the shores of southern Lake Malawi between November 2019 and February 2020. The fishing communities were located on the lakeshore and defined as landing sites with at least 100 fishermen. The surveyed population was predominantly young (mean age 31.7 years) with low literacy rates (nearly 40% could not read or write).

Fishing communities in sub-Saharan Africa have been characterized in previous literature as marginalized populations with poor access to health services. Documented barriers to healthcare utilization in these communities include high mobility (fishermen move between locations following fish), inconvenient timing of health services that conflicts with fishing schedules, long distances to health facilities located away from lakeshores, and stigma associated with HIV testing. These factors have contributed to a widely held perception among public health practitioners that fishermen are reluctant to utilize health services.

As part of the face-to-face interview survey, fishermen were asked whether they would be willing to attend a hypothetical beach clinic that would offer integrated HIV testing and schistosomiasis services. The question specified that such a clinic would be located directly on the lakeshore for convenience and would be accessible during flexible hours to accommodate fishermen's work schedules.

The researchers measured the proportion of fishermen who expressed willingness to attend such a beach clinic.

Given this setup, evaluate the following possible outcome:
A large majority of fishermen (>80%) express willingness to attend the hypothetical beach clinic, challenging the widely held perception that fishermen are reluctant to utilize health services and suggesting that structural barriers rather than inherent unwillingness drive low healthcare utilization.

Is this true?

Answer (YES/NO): YES